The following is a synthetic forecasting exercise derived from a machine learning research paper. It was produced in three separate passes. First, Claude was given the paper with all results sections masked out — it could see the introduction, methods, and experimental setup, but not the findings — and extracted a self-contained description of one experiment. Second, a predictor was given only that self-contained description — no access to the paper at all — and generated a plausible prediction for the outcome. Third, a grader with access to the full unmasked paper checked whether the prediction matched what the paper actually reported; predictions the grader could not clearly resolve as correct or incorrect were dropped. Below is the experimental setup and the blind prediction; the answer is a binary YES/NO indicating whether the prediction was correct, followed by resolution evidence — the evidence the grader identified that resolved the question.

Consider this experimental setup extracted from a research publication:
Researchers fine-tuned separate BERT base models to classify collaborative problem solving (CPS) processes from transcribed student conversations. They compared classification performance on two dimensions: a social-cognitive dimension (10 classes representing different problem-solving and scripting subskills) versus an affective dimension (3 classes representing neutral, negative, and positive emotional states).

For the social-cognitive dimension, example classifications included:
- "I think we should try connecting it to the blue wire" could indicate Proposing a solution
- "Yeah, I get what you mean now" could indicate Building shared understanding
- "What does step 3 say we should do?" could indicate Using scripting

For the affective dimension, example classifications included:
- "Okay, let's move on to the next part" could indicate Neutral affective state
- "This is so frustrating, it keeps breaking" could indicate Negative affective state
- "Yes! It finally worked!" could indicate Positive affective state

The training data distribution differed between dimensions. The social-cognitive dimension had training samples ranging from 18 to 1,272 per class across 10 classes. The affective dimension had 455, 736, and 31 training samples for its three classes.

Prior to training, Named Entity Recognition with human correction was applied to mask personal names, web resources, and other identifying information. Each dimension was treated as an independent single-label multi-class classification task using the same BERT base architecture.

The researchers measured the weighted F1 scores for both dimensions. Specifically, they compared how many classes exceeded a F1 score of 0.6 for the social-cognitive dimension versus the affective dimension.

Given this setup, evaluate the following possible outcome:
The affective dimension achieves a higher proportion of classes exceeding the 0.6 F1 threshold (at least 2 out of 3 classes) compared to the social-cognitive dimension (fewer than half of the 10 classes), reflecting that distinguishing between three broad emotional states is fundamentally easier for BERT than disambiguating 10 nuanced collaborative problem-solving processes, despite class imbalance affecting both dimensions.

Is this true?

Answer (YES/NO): YES